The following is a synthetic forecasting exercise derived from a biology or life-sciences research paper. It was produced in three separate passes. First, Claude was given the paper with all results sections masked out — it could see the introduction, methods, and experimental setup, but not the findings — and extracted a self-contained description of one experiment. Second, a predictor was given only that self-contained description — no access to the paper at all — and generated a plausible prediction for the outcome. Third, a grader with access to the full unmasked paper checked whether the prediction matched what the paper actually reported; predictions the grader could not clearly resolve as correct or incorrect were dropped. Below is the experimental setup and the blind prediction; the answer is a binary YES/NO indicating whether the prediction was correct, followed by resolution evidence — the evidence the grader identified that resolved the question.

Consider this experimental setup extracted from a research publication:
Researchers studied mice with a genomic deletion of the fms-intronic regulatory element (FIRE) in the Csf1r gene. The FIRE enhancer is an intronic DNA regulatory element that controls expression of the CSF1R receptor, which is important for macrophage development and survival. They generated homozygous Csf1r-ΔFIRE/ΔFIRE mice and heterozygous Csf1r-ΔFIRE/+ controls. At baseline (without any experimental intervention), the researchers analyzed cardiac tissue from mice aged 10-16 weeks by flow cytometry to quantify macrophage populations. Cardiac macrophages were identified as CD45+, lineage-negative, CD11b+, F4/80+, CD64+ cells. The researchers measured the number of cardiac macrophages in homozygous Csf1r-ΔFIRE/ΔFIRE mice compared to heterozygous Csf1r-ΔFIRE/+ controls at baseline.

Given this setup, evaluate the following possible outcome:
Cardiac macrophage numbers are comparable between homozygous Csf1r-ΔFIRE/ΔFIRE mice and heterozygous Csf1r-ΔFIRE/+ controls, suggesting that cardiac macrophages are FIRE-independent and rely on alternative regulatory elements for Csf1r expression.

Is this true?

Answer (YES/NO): NO